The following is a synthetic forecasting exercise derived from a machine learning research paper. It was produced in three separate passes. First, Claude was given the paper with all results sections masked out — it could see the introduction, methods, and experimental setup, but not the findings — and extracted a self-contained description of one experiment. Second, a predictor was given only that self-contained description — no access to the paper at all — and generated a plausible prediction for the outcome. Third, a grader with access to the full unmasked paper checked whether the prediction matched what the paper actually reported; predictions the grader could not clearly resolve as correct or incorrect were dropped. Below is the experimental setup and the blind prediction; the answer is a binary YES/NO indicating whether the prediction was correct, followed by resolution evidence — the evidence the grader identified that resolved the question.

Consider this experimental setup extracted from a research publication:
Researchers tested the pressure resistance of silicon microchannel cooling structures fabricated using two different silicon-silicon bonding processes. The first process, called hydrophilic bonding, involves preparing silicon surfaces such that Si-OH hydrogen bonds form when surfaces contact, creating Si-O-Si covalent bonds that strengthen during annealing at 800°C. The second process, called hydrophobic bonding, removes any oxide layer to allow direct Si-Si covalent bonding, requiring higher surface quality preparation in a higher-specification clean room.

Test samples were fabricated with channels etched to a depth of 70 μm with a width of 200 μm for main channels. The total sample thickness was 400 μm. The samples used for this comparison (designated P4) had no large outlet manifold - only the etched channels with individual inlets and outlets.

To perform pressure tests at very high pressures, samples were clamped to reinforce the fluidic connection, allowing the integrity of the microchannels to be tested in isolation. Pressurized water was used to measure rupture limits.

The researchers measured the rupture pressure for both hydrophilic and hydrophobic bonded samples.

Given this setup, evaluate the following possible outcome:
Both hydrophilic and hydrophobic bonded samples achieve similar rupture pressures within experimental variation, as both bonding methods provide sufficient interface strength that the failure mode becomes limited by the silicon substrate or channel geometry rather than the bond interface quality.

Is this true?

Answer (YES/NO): NO